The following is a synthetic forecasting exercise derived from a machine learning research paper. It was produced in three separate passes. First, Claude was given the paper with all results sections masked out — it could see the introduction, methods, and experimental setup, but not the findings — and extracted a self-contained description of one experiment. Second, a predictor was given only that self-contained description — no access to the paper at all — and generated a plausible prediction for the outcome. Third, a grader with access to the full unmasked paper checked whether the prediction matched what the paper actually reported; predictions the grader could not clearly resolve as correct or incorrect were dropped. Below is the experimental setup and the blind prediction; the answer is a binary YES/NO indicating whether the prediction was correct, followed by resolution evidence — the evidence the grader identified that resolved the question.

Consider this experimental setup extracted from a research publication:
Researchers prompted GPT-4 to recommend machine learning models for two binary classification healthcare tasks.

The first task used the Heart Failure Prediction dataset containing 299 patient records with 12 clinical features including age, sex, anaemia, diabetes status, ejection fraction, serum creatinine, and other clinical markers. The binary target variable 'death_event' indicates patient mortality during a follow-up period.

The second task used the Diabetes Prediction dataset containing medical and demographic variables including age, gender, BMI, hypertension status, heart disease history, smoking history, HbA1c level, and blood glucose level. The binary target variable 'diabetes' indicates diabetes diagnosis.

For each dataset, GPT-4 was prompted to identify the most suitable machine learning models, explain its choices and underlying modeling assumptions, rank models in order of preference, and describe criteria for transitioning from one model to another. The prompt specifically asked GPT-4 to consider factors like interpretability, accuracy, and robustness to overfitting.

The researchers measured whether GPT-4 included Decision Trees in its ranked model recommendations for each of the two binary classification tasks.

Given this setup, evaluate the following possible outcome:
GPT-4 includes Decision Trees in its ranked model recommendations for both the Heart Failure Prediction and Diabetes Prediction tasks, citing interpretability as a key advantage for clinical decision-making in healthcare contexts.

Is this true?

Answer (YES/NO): NO